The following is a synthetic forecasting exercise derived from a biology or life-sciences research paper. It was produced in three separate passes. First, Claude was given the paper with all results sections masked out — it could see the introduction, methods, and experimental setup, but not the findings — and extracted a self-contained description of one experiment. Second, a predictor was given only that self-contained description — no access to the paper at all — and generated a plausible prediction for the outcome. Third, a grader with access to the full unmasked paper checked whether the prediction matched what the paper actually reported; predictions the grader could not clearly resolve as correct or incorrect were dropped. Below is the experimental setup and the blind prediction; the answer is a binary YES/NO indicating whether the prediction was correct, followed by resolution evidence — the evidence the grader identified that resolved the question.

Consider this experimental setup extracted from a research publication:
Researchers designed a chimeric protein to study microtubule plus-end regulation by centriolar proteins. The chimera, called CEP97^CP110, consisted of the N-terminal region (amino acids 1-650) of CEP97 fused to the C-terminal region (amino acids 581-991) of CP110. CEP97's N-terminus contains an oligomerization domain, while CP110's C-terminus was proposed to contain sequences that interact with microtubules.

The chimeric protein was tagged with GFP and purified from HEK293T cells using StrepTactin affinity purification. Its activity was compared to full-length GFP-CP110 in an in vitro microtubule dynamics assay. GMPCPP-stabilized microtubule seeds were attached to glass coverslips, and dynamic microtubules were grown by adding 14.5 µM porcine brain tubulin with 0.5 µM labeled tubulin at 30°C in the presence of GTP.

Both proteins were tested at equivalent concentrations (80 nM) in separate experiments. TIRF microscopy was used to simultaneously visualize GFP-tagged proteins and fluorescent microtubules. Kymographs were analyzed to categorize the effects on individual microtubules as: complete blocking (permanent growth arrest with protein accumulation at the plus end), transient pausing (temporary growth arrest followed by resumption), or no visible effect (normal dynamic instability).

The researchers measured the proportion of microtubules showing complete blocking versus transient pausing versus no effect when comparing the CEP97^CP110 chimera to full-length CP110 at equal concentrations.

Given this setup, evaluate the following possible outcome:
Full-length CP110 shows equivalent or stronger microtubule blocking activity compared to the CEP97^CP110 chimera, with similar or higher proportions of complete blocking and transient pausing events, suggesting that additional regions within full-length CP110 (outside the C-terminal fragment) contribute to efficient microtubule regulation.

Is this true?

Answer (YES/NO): NO